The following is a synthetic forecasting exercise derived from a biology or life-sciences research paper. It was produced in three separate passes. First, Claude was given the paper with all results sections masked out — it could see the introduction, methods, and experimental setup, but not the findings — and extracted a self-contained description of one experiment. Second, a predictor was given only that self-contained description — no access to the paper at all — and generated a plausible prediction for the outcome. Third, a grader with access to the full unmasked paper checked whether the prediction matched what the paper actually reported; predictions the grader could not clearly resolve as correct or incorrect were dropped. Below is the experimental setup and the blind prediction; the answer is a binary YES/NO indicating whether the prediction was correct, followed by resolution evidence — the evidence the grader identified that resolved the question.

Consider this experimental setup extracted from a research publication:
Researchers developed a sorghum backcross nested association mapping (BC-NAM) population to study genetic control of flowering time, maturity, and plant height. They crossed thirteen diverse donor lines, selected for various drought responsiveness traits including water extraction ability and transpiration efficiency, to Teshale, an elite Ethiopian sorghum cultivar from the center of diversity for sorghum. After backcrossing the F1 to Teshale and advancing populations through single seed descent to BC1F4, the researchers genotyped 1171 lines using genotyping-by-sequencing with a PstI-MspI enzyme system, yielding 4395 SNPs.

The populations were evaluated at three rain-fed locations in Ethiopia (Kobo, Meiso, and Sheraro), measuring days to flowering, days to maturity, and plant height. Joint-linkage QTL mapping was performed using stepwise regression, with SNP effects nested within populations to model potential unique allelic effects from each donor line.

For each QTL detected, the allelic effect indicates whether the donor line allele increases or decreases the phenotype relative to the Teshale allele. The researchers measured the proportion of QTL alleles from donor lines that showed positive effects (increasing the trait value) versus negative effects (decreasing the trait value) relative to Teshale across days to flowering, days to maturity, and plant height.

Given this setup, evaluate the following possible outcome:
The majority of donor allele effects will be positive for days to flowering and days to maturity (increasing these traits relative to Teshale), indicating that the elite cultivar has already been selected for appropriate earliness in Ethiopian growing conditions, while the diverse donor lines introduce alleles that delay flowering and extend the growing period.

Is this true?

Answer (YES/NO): NO